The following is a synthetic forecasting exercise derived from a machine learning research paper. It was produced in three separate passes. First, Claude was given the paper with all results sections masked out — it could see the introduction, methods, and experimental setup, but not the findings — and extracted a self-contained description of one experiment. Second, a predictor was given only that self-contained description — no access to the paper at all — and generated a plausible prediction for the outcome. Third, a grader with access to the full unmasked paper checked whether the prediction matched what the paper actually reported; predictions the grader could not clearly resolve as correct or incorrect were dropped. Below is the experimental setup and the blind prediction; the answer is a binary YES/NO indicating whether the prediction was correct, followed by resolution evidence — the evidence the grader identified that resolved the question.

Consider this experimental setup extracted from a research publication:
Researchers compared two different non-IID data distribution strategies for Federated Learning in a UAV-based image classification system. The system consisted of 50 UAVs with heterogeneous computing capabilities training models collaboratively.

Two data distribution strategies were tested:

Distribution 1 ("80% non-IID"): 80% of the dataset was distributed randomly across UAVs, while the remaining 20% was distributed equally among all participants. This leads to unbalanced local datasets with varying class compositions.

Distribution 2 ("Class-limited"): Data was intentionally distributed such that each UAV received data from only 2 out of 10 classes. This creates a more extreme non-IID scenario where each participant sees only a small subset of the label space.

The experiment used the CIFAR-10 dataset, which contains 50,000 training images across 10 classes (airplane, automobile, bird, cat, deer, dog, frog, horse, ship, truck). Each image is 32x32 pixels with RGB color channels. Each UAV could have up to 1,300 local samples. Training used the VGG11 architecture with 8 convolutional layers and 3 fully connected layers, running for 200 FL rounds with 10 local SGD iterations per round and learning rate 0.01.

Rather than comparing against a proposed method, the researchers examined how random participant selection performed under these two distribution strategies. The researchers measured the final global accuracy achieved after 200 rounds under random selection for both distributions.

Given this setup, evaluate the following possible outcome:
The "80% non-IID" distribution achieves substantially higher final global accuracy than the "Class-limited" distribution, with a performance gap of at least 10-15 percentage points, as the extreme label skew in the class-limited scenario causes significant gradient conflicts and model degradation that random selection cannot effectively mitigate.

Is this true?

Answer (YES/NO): YES